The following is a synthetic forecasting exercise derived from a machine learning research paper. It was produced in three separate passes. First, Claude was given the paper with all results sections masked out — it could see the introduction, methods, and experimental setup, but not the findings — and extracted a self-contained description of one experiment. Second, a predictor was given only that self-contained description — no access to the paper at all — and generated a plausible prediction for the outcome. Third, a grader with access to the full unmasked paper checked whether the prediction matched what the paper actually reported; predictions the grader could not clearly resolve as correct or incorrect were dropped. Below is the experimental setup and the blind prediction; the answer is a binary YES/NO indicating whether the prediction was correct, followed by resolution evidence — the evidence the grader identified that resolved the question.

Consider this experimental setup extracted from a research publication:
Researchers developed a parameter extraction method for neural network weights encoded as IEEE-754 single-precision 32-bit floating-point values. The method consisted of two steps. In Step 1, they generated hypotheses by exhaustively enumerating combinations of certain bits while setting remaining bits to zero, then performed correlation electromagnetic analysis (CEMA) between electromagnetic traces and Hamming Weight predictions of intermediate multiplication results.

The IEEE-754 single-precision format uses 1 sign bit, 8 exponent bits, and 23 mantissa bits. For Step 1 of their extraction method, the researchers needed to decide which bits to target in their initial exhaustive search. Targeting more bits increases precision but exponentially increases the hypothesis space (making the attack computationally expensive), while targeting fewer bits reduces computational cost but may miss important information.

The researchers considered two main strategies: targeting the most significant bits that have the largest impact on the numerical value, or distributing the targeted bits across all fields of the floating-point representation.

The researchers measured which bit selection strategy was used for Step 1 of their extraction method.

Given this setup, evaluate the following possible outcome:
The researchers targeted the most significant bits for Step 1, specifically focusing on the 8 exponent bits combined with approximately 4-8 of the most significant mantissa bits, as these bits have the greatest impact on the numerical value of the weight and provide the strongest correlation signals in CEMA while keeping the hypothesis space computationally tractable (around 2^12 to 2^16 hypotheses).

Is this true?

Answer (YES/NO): YES